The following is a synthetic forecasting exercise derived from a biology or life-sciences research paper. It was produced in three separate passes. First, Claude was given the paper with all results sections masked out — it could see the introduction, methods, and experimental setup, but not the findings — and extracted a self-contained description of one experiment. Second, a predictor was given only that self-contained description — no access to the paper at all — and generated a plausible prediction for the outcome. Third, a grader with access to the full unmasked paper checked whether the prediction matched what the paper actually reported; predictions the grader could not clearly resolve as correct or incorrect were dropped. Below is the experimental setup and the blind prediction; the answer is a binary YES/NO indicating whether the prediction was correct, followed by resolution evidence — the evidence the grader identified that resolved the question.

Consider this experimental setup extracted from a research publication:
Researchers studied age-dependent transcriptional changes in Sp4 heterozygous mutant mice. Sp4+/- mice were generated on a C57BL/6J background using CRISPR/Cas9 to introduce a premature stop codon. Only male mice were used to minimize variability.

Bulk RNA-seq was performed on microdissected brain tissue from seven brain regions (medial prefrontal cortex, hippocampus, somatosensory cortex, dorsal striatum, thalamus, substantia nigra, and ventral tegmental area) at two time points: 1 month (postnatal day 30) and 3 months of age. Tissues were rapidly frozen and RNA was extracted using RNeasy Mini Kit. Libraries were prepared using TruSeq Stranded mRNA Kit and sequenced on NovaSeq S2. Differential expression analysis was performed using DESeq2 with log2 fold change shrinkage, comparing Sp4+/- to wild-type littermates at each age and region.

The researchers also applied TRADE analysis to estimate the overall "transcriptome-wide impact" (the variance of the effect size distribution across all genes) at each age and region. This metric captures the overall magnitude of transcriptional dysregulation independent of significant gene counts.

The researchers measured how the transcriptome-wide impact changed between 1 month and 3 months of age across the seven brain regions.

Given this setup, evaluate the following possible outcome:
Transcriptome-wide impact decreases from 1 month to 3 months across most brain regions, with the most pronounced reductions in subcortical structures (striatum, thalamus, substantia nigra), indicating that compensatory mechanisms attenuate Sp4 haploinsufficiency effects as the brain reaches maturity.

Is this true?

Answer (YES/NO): YES